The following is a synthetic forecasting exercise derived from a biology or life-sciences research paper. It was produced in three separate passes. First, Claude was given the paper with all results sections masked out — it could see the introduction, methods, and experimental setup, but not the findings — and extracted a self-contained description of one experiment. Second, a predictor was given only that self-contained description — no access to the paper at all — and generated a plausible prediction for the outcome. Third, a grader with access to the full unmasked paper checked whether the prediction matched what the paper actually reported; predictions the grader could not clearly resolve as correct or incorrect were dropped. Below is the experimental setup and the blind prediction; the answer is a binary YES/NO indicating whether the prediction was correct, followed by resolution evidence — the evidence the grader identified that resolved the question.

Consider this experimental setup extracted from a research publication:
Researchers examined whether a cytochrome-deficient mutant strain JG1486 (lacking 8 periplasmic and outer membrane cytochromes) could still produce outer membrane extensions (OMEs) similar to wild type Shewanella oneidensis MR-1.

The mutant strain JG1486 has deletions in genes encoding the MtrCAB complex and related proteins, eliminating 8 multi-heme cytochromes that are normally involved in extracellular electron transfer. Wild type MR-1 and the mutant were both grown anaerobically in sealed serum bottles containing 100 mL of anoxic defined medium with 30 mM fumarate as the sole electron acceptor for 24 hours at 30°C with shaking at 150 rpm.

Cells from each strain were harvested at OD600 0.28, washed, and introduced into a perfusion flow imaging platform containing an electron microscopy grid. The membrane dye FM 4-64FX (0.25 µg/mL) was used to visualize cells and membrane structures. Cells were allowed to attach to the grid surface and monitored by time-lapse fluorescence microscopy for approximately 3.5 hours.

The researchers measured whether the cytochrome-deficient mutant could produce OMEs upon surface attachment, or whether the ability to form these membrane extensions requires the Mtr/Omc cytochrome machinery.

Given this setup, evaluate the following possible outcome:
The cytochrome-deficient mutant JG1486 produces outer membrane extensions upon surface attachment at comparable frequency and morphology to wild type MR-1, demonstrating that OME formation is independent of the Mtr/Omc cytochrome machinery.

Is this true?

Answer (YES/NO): YES